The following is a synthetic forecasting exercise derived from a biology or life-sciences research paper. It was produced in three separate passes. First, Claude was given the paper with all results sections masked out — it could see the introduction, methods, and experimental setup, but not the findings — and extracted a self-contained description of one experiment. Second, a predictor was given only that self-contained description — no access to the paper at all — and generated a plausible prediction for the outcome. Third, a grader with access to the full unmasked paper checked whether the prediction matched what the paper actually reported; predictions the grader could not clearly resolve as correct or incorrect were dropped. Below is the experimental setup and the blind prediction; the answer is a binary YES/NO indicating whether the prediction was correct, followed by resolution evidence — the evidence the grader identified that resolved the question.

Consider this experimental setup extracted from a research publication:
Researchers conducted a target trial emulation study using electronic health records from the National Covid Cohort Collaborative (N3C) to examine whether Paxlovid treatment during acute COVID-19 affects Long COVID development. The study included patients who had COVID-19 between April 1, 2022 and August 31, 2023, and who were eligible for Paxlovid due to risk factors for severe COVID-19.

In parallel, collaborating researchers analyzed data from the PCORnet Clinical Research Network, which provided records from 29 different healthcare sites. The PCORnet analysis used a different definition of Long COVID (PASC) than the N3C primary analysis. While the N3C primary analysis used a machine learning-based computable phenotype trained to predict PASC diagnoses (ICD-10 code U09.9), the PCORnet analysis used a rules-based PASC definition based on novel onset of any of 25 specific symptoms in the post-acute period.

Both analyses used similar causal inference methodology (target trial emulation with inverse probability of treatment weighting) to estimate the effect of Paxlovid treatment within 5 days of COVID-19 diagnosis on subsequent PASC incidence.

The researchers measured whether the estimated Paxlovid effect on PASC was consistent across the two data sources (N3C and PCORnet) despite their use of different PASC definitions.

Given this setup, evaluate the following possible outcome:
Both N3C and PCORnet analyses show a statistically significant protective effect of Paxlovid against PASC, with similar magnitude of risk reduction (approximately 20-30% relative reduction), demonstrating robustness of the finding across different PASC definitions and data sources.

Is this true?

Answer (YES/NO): NO